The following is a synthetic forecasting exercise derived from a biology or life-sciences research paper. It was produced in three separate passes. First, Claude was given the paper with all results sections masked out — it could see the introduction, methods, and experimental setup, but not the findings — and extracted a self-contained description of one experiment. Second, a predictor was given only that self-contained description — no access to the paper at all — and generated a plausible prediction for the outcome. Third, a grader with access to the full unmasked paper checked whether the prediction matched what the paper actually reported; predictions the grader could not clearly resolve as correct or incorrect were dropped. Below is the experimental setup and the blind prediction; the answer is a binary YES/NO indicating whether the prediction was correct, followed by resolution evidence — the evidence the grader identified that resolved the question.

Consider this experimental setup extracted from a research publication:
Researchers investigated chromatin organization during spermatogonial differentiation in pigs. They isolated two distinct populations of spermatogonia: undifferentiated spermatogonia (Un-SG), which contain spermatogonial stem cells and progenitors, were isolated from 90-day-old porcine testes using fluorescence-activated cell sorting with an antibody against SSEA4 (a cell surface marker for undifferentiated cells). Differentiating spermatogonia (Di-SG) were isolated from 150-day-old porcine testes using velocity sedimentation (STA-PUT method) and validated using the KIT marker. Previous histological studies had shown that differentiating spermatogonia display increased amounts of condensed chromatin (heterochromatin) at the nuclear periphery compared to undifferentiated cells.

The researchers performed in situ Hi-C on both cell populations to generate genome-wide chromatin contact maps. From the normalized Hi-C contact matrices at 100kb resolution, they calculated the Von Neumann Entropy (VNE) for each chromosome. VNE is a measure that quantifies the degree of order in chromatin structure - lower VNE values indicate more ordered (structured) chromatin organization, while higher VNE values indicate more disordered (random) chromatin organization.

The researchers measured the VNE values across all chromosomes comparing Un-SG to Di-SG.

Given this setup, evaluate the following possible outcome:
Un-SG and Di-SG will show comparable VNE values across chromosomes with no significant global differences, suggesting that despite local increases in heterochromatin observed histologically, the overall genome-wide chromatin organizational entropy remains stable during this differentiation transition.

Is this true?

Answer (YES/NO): NO